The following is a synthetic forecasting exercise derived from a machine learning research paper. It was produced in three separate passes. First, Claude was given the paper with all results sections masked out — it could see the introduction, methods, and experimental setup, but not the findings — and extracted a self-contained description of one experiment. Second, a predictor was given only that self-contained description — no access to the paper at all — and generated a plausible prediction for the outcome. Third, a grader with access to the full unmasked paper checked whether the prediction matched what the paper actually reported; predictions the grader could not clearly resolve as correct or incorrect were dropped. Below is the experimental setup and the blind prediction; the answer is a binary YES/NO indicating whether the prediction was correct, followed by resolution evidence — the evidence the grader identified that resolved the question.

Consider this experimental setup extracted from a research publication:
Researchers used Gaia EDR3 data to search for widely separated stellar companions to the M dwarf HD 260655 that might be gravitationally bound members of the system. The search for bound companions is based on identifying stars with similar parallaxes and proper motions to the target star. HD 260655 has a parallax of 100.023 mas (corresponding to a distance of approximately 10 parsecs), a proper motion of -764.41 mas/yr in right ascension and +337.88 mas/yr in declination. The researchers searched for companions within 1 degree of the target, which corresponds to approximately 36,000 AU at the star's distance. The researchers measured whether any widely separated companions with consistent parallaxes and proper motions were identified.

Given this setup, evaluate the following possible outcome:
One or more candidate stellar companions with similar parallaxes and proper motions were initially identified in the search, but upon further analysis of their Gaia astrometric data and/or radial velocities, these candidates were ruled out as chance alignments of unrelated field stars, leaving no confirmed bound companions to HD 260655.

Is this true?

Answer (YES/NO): NO